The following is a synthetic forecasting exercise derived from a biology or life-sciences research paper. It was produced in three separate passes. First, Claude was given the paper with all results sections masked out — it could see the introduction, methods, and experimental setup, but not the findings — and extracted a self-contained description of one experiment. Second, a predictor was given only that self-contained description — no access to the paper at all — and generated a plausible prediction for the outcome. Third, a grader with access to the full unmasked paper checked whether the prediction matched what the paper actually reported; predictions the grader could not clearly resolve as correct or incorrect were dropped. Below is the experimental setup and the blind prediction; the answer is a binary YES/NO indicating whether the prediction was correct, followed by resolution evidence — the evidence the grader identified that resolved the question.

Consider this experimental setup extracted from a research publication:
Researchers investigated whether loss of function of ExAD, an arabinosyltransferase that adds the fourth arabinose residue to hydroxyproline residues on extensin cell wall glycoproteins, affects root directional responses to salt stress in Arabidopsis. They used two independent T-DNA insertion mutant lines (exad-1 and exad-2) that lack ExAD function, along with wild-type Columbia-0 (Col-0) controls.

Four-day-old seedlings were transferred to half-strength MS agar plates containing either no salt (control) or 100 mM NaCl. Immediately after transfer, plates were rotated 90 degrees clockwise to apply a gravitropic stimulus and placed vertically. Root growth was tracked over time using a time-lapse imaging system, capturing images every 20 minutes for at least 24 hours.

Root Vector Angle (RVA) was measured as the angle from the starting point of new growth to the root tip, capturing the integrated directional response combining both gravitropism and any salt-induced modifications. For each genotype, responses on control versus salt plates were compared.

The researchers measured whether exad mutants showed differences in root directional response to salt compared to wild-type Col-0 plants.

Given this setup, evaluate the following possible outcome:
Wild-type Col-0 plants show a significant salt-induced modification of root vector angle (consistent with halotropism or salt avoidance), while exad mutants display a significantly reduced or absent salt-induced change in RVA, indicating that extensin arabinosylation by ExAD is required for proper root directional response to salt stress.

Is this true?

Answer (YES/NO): YES